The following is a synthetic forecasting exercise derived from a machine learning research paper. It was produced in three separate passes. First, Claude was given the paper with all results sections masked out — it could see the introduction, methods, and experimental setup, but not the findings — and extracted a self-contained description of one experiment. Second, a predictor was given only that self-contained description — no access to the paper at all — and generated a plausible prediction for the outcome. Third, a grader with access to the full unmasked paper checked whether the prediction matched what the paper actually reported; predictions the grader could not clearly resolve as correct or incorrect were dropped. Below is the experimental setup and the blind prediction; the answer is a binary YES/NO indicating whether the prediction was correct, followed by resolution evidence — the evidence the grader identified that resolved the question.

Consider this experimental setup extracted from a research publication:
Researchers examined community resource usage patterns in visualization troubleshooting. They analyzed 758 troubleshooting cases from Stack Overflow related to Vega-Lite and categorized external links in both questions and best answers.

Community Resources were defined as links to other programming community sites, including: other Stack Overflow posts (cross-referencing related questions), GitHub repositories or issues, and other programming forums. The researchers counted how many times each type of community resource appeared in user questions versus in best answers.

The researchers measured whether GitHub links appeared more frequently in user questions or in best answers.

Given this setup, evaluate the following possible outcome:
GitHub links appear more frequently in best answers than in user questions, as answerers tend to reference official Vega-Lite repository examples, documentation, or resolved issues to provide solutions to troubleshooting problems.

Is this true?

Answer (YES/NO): YES